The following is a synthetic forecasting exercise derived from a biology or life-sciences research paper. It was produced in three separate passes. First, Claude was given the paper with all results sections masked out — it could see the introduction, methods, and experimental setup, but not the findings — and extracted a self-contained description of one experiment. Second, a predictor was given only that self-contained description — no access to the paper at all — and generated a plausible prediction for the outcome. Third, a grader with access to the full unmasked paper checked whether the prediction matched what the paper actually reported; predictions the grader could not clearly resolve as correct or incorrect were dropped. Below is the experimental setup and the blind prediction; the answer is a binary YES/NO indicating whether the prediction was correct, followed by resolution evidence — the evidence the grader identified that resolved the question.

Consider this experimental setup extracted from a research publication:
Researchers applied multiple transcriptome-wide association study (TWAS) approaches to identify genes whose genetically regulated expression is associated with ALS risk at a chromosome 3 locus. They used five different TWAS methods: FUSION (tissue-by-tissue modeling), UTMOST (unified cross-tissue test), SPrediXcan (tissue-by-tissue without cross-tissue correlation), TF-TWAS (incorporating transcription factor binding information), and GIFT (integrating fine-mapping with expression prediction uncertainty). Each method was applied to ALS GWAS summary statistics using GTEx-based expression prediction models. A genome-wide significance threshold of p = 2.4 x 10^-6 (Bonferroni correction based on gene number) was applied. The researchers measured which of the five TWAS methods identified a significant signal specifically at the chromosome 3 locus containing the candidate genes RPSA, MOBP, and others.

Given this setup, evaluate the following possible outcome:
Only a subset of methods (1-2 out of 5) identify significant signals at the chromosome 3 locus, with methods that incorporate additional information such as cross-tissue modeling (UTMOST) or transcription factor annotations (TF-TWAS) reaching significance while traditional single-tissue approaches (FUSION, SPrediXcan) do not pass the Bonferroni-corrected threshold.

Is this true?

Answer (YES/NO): NO